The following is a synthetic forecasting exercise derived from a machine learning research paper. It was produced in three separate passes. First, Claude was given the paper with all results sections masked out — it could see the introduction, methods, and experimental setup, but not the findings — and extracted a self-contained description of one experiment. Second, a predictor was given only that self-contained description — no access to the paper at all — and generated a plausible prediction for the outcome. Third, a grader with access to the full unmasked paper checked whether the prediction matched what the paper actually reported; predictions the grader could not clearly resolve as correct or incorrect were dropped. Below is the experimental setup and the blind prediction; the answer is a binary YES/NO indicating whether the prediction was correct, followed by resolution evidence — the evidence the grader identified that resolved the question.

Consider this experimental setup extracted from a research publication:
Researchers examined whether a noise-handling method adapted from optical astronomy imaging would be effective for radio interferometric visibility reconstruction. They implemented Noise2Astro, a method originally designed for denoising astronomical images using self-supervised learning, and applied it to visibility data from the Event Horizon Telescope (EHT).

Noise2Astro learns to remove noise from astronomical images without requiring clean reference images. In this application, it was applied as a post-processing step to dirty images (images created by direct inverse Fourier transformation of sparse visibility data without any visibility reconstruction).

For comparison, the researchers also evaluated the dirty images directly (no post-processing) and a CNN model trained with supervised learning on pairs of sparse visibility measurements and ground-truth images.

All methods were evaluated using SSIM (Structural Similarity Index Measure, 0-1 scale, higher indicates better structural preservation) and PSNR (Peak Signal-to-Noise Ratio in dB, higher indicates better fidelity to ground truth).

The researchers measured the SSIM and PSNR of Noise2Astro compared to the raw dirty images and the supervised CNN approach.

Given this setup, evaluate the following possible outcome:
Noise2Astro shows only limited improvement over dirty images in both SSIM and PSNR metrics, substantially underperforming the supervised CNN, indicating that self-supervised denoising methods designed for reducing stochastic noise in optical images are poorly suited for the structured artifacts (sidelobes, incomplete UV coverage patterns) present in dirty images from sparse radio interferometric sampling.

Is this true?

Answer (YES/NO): YES